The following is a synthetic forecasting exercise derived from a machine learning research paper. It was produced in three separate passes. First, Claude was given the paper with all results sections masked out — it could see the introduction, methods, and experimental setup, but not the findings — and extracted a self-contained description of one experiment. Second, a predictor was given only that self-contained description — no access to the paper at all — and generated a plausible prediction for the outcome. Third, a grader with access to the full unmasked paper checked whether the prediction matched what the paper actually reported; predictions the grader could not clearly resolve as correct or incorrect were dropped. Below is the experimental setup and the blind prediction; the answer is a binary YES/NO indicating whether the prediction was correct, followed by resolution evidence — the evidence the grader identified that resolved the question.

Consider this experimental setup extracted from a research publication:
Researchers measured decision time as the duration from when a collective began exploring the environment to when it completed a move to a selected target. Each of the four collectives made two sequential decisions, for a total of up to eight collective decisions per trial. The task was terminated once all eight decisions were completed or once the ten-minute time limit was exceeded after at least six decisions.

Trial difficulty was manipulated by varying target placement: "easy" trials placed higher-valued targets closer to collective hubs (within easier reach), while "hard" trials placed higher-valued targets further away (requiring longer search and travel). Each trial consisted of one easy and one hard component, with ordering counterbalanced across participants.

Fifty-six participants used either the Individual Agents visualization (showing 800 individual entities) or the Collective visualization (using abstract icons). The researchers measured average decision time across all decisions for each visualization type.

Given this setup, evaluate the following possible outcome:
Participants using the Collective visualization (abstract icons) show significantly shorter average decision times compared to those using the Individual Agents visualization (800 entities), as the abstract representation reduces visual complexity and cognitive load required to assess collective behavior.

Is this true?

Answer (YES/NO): YES